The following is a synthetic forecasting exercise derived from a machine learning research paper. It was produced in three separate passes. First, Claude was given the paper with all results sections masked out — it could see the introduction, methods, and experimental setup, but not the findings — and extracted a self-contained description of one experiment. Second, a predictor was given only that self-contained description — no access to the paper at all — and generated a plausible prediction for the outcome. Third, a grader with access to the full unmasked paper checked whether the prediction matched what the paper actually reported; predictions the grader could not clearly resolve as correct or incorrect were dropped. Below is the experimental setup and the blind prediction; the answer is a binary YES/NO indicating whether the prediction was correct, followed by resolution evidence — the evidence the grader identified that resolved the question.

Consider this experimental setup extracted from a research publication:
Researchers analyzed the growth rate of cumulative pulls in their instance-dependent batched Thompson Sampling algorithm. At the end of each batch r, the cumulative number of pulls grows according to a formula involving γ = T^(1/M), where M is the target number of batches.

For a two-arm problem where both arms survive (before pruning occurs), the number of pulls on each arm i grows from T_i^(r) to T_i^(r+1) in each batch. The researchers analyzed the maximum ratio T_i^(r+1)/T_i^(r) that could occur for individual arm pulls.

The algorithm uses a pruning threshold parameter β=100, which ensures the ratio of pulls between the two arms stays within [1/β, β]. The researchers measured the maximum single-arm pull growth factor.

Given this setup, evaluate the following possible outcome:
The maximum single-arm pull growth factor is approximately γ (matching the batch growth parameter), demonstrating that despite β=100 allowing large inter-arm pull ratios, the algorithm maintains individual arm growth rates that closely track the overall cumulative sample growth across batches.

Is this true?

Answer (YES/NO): NO